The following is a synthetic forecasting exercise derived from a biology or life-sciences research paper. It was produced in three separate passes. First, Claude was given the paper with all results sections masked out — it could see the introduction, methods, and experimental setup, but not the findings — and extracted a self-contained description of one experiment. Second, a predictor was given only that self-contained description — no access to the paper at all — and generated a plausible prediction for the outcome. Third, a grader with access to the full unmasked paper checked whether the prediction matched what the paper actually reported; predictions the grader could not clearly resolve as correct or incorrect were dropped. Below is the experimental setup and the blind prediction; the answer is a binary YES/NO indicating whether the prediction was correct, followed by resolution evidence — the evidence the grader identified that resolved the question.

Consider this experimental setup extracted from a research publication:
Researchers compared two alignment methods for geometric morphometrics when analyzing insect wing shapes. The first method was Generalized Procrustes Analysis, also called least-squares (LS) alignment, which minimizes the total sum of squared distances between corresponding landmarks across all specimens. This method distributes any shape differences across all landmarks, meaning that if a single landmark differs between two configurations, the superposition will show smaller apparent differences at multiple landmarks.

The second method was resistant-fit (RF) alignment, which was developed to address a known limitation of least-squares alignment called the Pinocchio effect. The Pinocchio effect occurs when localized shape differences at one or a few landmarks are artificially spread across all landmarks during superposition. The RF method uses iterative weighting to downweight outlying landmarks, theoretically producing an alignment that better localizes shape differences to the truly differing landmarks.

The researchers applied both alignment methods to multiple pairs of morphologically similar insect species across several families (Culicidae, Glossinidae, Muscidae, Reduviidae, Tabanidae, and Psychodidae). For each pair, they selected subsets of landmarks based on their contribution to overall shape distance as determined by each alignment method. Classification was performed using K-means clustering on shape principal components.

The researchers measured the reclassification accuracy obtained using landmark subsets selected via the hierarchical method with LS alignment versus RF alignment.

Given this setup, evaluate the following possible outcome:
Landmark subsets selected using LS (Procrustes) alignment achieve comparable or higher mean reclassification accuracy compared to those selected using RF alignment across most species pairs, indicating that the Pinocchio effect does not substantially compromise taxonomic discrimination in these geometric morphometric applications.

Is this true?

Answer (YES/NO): YES